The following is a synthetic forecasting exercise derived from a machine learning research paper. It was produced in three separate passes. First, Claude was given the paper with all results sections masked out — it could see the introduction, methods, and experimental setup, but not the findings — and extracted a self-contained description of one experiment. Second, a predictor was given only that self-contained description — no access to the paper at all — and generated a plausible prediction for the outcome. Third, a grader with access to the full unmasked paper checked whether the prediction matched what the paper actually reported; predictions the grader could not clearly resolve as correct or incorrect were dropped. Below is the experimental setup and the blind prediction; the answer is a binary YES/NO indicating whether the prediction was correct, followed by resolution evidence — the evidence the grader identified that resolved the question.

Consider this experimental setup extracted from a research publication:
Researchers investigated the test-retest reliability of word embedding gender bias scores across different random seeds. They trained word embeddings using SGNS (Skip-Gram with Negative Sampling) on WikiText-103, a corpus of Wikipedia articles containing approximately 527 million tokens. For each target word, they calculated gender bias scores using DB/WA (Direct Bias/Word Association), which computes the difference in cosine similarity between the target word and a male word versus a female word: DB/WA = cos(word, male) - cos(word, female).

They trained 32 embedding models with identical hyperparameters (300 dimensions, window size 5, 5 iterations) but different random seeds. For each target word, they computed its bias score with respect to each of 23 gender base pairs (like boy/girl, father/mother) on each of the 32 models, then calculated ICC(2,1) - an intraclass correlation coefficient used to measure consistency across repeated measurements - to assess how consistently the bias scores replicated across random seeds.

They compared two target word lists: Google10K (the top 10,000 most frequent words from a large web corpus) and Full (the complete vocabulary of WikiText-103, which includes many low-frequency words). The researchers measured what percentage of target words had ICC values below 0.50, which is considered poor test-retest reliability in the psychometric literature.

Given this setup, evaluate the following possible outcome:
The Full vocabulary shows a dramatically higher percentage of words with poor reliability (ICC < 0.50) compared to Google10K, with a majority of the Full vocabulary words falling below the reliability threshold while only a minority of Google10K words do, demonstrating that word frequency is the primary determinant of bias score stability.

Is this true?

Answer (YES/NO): NO